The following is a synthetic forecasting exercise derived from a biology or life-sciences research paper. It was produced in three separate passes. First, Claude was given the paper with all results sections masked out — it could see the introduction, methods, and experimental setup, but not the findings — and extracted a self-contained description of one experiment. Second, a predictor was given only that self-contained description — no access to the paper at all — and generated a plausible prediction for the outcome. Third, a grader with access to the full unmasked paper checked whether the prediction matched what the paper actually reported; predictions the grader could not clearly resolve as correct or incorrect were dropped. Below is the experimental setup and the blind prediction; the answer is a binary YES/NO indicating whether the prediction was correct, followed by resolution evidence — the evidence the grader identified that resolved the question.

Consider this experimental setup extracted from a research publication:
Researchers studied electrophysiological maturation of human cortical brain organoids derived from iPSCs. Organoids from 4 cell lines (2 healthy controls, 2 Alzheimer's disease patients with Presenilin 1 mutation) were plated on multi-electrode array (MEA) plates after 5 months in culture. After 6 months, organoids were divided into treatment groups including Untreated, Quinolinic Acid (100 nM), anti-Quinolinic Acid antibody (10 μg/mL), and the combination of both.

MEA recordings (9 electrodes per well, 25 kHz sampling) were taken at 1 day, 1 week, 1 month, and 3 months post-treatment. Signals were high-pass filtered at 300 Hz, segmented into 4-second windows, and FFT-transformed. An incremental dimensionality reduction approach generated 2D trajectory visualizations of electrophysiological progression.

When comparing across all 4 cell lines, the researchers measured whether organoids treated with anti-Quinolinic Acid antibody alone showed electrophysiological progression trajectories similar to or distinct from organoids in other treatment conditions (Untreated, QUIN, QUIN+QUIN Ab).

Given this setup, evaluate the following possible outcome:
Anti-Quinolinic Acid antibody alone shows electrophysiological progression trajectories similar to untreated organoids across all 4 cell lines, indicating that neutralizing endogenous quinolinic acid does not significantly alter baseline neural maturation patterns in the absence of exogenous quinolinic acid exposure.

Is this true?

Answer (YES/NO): NO